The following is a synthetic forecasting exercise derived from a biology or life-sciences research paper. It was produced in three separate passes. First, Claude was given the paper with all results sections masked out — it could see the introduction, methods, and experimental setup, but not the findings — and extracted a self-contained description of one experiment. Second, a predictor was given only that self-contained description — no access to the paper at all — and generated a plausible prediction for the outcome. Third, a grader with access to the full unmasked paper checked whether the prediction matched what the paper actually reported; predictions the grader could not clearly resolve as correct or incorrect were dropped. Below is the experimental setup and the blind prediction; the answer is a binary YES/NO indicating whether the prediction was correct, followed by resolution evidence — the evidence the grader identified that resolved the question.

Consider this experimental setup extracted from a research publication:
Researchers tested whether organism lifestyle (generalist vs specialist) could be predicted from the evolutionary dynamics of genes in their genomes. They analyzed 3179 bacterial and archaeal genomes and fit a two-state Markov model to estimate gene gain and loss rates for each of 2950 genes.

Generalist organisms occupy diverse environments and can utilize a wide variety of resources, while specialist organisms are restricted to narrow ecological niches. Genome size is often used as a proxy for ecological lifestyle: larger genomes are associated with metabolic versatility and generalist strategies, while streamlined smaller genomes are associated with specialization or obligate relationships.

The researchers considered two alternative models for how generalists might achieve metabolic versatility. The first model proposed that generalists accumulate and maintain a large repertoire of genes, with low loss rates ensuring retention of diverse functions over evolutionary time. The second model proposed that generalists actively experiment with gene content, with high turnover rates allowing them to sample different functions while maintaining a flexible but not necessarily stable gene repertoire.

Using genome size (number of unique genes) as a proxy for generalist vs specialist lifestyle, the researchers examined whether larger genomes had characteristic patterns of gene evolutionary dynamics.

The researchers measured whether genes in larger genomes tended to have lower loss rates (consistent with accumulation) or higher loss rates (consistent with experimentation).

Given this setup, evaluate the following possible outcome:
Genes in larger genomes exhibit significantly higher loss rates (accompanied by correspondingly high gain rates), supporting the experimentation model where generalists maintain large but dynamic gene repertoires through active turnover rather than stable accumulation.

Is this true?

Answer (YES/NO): YES